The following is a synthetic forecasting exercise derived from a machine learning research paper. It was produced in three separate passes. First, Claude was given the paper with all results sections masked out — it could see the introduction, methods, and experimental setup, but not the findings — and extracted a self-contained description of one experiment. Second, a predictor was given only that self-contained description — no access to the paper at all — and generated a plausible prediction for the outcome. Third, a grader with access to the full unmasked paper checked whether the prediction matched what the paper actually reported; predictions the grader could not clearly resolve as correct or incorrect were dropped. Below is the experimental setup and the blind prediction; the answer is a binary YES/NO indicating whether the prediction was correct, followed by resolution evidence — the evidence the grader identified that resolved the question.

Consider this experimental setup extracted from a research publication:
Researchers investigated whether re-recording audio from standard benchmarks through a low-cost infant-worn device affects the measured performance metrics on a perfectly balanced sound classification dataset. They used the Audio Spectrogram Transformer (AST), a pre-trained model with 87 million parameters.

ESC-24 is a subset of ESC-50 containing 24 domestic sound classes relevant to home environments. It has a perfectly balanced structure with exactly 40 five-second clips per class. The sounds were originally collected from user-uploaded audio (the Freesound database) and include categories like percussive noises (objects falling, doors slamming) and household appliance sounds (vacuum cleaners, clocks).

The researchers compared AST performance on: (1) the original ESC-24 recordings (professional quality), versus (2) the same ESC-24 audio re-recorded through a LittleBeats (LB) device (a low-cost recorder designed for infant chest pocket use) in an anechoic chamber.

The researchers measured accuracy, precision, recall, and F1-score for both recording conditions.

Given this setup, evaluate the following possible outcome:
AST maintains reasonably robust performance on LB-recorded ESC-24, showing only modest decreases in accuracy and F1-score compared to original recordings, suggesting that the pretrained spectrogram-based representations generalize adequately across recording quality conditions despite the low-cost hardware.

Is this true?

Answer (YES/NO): NO